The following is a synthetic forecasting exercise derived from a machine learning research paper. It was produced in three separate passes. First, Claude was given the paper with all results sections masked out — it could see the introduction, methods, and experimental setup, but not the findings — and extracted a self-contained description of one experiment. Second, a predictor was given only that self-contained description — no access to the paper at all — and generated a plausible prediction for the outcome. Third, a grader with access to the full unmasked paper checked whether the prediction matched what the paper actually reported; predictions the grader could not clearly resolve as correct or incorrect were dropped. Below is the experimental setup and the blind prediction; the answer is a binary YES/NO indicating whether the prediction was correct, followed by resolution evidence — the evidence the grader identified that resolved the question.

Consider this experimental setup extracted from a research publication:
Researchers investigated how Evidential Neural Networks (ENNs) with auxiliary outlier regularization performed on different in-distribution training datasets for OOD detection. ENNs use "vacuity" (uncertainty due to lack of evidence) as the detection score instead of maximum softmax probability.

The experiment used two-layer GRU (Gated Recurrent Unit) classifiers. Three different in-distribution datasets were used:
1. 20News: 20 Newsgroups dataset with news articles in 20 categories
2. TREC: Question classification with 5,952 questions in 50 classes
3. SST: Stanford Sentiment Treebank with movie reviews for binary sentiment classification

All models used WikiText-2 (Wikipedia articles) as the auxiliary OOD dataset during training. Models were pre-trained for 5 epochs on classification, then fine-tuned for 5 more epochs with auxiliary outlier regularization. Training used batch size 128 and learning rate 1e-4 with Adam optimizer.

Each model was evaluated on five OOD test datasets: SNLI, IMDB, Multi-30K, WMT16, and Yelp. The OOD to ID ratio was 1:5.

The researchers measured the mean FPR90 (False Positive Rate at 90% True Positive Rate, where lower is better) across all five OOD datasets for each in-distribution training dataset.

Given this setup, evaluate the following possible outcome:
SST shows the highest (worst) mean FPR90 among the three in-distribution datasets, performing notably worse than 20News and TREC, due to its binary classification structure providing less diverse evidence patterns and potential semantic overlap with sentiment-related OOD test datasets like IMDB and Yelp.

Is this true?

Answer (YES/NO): YES